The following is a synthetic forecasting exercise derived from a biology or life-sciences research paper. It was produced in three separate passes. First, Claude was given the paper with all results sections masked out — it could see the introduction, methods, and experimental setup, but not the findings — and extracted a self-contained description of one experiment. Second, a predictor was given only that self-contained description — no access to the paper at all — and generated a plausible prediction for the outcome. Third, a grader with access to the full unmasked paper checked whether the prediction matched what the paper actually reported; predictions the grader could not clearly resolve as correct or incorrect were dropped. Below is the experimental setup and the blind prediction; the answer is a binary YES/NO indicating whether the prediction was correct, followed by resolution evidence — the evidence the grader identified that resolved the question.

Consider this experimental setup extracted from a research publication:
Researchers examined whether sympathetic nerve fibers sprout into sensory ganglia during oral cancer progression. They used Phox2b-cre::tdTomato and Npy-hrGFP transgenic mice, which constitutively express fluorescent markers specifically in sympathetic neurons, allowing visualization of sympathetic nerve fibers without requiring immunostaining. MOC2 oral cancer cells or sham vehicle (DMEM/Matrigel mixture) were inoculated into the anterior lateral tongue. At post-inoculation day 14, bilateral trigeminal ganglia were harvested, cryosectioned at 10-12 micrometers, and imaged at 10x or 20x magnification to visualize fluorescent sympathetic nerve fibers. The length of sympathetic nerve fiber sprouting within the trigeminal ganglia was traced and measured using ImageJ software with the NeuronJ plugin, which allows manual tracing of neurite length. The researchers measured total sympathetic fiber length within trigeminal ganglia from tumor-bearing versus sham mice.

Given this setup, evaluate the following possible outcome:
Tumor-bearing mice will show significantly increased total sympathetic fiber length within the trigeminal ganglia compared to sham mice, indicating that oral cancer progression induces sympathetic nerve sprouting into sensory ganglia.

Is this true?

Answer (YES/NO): YES